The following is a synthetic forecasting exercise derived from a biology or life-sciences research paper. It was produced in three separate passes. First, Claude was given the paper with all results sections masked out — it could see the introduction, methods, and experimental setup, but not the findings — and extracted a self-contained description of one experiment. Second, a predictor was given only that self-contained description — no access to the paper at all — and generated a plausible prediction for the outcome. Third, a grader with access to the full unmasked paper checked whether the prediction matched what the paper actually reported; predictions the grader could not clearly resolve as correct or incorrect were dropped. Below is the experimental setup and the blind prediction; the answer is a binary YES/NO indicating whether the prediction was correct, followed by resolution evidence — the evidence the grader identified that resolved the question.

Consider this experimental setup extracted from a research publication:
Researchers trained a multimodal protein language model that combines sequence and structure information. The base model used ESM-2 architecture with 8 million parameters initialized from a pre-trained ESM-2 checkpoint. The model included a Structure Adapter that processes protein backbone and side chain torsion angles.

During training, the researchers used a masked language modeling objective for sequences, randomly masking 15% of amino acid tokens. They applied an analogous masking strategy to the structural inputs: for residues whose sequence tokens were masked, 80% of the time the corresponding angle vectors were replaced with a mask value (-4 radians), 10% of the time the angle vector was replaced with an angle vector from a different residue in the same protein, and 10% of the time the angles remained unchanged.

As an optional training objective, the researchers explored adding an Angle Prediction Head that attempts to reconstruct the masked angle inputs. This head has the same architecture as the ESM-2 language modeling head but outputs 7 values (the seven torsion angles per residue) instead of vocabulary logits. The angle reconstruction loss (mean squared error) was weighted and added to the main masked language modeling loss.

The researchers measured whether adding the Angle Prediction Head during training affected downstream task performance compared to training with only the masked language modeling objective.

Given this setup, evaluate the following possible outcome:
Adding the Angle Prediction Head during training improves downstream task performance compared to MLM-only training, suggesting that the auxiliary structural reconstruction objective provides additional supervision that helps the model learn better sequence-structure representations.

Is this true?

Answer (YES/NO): NO